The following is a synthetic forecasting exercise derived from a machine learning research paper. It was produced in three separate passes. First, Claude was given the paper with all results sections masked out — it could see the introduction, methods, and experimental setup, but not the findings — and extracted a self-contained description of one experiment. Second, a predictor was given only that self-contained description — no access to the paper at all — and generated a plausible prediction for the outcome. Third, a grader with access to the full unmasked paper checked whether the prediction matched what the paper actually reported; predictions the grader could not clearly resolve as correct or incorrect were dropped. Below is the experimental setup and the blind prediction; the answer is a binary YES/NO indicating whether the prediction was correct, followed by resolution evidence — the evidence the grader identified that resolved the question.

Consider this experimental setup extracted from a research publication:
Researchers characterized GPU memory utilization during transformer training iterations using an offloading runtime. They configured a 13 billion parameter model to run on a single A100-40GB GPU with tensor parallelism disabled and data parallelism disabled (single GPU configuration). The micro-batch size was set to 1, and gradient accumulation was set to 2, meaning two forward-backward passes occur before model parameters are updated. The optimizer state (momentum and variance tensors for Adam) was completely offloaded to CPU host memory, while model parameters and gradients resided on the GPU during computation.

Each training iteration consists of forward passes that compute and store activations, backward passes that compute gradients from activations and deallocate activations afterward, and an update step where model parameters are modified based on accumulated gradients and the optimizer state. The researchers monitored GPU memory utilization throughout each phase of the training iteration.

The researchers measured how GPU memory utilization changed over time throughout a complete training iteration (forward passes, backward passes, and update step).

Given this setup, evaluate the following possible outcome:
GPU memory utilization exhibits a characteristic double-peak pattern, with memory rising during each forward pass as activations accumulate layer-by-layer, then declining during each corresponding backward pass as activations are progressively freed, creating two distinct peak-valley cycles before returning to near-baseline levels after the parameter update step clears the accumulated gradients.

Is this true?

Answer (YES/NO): NO